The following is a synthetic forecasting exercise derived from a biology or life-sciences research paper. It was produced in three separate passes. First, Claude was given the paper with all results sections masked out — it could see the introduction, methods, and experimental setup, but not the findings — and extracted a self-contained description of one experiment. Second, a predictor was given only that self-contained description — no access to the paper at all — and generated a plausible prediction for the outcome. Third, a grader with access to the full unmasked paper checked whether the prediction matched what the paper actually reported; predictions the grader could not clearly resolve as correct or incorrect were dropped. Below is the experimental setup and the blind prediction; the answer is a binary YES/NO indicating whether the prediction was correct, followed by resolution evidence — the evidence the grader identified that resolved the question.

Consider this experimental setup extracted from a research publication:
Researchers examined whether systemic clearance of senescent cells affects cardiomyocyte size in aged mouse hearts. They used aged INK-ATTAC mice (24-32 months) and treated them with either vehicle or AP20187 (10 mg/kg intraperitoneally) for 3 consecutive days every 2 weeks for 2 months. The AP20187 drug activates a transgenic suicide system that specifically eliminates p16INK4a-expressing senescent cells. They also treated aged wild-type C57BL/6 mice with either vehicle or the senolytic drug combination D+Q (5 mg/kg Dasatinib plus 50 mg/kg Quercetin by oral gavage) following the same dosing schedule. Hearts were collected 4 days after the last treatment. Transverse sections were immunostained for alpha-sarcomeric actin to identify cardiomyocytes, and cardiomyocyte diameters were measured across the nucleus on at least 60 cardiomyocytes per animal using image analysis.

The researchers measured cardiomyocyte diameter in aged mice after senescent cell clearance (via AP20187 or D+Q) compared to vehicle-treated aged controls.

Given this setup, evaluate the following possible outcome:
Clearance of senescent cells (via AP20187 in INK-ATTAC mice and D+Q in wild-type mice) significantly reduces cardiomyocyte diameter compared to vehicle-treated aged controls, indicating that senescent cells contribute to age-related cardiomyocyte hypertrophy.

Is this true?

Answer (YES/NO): YES